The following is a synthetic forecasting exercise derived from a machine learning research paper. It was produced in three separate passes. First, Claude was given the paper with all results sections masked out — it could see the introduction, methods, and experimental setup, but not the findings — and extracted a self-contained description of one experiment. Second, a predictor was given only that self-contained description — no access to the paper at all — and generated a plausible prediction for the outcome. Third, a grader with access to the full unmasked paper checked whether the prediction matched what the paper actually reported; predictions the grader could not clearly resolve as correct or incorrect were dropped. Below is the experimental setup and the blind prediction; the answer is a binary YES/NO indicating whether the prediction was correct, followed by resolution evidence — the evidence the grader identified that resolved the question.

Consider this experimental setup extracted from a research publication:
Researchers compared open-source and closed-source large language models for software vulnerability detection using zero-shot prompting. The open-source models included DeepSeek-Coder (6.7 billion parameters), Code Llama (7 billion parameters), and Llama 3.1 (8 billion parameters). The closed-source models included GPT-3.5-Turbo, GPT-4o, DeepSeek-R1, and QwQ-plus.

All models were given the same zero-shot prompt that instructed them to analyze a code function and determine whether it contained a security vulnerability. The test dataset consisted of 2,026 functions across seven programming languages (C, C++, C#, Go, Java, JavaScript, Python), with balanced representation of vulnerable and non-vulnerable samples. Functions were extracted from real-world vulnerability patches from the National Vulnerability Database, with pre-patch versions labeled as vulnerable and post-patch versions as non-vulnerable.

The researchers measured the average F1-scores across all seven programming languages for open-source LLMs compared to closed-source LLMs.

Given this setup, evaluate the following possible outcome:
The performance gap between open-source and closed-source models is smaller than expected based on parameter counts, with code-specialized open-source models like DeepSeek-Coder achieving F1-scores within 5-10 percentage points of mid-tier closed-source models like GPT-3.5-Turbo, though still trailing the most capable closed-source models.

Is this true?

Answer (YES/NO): NO